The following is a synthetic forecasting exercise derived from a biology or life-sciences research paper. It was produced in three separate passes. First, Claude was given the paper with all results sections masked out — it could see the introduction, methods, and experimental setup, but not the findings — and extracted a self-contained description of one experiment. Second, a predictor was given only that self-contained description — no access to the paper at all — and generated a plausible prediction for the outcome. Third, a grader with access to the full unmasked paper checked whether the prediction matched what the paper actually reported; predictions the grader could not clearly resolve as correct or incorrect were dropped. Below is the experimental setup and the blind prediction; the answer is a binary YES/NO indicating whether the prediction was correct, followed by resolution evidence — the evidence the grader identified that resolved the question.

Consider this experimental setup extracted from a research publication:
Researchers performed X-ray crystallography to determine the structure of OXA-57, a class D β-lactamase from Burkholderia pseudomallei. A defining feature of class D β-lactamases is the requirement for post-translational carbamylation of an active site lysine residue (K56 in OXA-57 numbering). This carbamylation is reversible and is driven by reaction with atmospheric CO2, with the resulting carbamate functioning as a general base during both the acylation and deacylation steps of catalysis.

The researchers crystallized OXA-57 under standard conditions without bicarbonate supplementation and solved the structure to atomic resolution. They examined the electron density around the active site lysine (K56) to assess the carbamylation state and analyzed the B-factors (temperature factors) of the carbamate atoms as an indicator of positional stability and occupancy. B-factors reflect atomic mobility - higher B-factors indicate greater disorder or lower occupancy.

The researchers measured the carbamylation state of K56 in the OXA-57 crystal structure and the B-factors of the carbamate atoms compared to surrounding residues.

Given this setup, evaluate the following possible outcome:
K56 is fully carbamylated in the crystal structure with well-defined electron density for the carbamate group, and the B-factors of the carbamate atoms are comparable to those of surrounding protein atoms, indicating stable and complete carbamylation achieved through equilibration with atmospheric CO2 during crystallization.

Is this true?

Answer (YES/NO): YES